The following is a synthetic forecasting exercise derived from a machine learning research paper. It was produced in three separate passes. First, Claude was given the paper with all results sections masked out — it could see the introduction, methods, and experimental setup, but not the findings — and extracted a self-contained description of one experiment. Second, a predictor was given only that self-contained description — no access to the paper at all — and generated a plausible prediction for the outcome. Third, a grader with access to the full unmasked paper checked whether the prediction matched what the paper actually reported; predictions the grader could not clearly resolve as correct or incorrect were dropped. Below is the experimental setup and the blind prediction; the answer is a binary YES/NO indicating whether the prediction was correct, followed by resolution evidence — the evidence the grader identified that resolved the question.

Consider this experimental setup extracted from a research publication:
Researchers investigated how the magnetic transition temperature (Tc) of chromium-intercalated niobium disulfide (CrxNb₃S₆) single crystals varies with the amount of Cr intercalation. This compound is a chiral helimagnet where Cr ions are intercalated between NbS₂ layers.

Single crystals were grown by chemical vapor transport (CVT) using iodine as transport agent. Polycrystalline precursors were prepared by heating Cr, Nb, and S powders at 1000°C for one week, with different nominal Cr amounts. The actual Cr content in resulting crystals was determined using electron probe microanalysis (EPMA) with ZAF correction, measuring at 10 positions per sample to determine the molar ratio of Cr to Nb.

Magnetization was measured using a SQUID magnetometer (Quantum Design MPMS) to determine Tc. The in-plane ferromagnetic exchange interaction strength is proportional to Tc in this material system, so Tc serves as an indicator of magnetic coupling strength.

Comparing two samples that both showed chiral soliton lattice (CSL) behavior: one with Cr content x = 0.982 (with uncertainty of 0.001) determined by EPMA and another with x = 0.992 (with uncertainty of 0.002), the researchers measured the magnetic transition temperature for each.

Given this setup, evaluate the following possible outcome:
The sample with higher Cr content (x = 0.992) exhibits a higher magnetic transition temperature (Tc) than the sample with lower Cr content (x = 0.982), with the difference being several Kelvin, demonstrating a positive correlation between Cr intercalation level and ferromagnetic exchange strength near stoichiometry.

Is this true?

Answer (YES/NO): NO